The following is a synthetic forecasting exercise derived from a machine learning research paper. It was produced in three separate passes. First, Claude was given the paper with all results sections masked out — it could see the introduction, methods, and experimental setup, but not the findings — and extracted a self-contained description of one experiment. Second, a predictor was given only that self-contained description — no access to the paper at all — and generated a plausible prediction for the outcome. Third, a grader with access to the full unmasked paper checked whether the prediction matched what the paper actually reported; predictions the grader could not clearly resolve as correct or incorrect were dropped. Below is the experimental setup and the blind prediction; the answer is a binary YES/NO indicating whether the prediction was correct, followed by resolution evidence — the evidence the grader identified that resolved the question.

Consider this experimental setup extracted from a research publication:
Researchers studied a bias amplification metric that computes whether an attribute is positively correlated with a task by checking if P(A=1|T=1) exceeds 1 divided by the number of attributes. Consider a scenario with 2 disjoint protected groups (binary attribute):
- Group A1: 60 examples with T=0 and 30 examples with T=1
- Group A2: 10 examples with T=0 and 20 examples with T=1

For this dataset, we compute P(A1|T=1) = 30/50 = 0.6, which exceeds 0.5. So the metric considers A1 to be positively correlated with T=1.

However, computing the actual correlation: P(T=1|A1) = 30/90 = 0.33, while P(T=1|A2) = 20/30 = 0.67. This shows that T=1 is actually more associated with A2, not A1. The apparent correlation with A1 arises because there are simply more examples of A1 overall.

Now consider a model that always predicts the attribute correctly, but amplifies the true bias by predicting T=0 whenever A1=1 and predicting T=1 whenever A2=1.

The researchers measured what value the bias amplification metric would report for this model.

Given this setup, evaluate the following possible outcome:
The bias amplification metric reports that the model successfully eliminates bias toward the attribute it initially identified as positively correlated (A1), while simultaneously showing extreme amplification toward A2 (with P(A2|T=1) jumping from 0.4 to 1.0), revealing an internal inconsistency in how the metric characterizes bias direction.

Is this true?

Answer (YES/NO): NO